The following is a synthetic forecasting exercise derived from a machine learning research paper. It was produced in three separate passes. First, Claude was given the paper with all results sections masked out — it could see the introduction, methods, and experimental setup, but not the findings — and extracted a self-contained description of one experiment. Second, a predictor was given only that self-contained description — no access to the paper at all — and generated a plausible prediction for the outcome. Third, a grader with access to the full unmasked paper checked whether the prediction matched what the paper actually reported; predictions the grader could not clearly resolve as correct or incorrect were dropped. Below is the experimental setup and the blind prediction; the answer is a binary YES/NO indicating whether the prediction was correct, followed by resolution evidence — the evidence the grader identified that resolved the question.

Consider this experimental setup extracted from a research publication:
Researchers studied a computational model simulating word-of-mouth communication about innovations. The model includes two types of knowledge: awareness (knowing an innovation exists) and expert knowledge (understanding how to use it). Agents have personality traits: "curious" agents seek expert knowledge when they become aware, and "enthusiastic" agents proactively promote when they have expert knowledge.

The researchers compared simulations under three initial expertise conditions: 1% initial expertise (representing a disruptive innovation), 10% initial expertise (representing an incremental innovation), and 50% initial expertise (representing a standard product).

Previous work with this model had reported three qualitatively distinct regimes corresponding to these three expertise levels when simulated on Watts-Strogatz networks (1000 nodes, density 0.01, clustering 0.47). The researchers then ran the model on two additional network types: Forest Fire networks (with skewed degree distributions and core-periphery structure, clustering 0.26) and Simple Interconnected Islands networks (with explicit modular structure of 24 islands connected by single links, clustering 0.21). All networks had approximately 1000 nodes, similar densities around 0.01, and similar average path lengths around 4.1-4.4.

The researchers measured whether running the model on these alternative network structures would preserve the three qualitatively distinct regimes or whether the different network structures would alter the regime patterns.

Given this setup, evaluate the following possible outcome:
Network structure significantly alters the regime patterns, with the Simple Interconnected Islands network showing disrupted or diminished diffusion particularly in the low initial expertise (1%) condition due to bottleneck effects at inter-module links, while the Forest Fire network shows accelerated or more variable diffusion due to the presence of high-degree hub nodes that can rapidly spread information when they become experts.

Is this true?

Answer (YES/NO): NO